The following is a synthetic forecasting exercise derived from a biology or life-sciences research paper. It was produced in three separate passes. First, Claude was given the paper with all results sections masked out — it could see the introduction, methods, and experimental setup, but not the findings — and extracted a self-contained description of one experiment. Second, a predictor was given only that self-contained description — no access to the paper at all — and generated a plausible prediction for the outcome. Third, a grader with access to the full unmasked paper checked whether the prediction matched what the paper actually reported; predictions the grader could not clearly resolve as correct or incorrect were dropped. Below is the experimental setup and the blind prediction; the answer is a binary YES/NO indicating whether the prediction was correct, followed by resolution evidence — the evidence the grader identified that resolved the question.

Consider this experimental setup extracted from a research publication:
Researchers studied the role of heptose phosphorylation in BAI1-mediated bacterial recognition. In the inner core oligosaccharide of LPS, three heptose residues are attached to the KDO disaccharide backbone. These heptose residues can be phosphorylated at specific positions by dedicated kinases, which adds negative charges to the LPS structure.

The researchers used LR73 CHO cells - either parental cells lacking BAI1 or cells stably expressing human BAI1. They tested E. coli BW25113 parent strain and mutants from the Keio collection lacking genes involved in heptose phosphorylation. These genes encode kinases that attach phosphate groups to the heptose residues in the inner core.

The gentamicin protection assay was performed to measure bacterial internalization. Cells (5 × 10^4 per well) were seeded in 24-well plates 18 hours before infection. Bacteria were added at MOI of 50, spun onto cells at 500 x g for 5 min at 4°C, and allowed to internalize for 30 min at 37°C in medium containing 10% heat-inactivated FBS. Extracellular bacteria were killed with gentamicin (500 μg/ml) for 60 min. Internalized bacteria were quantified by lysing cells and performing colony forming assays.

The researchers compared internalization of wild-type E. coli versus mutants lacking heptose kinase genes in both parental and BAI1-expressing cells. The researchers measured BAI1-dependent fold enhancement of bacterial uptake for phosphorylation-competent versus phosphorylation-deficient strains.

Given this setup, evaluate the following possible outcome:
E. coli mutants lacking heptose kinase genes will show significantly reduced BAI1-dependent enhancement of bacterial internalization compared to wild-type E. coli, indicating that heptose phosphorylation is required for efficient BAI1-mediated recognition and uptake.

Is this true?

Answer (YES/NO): YES